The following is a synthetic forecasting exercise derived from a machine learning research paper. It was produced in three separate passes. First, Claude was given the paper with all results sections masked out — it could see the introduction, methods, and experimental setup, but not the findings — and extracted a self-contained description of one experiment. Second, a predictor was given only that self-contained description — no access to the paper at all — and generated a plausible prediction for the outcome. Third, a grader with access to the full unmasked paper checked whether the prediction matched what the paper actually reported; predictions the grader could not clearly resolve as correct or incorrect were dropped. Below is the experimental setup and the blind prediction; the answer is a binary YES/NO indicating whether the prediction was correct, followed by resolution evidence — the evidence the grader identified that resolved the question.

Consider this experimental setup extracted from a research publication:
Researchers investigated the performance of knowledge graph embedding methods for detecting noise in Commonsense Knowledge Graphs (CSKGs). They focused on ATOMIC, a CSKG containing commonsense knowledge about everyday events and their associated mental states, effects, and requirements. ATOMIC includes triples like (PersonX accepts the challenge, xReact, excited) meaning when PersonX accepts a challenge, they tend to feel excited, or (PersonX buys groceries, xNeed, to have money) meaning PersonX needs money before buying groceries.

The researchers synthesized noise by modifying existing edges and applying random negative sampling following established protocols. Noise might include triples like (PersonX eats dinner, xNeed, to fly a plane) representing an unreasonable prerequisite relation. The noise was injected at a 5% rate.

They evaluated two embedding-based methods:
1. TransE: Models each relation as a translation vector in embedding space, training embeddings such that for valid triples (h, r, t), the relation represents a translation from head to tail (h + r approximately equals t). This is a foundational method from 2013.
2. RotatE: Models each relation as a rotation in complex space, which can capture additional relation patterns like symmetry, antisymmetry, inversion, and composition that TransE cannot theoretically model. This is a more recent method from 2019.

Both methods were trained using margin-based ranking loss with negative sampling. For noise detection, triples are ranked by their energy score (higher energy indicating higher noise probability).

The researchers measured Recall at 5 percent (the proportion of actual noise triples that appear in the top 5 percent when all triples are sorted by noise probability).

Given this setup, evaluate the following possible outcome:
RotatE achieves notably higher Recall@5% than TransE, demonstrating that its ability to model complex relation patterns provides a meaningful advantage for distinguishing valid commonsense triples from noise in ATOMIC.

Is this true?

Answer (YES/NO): NO